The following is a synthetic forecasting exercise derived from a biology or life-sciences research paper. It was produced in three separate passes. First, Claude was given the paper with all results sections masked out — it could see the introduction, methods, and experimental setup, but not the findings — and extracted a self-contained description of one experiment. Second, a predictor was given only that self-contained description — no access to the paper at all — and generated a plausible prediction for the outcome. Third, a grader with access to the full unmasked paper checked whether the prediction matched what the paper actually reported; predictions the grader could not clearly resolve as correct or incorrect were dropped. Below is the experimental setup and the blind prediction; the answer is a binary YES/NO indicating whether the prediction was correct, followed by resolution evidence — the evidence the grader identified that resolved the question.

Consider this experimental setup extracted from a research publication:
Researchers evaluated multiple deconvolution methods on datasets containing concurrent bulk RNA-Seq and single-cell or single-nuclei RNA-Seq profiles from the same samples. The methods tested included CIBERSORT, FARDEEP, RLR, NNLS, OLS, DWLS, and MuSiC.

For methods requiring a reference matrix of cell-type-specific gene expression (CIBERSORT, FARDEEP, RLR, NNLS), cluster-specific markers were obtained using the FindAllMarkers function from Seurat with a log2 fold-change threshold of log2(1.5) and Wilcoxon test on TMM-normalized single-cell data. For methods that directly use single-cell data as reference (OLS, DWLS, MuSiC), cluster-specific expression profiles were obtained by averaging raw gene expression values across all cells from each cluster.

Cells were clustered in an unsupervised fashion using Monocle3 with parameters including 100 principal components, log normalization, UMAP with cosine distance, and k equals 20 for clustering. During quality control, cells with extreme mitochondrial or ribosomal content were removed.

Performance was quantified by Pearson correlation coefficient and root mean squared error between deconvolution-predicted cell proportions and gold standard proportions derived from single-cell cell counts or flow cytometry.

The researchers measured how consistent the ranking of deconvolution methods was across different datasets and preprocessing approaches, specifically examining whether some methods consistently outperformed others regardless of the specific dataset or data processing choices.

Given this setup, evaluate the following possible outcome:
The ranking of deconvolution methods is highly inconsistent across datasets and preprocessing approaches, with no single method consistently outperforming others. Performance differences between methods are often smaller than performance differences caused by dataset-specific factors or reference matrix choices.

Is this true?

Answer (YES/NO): NO